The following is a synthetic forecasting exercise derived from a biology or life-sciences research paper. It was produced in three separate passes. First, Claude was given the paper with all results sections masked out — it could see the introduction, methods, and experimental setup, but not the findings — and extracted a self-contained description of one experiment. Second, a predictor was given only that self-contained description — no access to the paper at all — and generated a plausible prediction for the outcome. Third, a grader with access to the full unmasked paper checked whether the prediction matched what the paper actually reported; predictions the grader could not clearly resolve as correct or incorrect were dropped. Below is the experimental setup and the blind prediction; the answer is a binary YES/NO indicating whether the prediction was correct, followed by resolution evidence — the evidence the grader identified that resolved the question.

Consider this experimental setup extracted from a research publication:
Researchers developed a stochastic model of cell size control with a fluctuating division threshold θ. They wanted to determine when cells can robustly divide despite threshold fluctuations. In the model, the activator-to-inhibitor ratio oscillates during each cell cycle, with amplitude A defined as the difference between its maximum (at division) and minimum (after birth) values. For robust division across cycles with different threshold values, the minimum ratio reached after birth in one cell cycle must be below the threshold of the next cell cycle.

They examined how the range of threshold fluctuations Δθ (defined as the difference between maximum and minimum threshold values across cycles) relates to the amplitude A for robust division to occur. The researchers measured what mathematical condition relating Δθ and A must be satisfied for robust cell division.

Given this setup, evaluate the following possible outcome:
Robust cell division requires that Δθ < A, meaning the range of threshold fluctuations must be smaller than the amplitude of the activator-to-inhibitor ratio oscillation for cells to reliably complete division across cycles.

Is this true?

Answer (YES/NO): NO